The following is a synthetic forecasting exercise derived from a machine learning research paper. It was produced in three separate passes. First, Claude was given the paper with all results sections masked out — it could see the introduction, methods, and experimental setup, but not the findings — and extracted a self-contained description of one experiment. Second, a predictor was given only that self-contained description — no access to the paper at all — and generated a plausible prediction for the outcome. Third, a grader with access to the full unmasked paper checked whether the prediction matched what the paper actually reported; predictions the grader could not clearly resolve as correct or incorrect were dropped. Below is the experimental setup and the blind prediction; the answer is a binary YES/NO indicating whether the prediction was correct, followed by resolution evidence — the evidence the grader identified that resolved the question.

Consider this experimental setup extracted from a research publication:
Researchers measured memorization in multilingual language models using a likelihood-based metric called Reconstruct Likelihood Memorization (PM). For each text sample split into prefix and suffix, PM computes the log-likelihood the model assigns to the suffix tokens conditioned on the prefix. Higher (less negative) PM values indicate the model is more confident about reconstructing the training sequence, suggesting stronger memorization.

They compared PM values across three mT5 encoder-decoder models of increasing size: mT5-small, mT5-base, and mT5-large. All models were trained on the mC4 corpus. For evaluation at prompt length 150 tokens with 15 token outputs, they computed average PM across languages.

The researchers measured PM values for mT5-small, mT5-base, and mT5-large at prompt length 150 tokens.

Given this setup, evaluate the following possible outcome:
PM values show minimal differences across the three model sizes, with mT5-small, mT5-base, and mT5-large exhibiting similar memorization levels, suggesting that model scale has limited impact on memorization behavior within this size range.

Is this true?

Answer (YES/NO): NO